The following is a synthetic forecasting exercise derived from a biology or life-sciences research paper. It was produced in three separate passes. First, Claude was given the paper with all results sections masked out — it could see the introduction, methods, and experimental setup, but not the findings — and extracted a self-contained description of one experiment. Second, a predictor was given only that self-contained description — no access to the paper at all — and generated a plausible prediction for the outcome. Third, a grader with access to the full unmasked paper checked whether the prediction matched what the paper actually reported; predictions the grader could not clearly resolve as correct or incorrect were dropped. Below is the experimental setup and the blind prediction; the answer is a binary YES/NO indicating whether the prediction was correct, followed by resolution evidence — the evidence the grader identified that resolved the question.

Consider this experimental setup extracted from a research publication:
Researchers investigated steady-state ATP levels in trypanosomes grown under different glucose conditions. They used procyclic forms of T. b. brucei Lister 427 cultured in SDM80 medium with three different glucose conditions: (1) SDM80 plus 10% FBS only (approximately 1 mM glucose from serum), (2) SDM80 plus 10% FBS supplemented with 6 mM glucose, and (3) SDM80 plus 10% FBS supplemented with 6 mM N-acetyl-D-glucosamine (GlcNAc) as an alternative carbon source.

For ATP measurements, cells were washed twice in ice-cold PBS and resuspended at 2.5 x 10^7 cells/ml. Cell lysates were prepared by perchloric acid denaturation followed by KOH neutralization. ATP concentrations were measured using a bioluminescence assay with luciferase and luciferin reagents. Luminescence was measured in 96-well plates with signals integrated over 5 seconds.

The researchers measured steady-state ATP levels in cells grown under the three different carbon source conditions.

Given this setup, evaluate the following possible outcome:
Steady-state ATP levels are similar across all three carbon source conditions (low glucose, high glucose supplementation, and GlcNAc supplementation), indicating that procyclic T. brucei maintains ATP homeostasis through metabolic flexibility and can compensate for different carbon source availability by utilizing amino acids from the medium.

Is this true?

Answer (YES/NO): YES